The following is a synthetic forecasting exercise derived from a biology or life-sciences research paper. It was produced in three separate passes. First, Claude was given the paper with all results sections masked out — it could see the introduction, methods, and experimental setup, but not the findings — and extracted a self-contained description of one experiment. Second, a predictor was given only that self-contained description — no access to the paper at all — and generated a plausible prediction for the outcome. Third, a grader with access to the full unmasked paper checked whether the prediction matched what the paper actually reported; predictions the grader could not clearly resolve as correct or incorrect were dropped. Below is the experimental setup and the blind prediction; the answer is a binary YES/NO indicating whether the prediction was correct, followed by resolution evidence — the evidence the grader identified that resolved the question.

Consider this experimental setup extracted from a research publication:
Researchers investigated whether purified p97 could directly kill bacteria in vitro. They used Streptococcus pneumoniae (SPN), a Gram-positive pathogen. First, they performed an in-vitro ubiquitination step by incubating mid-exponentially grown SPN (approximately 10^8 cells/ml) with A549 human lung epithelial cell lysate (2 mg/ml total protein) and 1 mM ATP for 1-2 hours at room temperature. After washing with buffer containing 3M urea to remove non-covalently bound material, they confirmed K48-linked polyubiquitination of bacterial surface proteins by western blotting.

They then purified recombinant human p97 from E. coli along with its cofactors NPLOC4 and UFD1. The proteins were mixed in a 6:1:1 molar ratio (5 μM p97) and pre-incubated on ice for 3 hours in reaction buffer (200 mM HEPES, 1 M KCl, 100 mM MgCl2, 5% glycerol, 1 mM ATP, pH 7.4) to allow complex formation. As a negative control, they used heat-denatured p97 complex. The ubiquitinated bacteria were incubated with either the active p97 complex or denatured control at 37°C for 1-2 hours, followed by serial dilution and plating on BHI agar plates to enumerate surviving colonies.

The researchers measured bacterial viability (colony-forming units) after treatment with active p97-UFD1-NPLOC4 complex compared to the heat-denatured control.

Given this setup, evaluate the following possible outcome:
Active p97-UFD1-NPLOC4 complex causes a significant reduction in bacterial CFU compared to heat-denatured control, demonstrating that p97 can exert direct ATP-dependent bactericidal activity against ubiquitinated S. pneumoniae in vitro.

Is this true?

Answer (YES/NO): YES